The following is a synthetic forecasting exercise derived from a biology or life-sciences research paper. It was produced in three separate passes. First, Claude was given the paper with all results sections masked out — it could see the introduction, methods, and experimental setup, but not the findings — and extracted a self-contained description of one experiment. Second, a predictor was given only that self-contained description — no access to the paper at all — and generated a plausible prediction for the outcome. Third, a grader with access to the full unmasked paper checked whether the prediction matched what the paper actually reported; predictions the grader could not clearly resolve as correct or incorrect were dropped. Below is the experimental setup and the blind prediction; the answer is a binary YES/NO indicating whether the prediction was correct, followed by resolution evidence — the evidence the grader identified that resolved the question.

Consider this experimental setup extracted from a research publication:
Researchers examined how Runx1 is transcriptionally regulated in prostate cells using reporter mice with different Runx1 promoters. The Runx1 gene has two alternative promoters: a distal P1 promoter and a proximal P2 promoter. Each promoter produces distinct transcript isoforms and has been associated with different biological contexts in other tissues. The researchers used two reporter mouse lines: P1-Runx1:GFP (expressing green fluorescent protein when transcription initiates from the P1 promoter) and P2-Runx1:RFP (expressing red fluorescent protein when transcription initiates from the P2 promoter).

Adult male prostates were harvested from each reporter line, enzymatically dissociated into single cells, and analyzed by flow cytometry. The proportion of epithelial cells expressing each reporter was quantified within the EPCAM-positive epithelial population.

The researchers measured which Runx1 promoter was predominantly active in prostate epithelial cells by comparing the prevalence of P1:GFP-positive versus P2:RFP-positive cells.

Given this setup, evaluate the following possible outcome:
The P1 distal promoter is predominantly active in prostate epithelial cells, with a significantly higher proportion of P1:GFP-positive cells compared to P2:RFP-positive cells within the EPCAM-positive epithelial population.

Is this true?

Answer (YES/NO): NO